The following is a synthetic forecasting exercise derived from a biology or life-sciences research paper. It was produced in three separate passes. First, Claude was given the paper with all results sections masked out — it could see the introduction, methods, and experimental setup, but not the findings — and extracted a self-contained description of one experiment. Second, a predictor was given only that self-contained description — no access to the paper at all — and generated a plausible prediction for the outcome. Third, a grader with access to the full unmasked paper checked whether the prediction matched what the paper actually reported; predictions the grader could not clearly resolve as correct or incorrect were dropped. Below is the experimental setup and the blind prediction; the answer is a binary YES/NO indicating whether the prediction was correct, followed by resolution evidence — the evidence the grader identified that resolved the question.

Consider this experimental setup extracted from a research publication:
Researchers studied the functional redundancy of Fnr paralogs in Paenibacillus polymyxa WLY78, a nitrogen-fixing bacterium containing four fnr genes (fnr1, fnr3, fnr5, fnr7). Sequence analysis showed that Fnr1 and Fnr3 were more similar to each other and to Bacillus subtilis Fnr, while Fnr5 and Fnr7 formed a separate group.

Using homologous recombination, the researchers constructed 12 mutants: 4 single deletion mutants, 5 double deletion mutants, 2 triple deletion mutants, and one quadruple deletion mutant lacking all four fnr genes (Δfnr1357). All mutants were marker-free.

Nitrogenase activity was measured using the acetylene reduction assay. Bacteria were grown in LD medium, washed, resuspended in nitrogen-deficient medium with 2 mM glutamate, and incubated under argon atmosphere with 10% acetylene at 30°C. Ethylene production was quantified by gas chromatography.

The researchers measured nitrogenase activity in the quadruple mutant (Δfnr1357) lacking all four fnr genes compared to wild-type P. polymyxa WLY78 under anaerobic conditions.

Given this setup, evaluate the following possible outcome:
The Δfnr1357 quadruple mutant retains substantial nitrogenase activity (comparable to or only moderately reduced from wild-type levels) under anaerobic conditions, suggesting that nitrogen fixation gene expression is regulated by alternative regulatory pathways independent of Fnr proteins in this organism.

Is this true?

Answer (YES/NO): NO